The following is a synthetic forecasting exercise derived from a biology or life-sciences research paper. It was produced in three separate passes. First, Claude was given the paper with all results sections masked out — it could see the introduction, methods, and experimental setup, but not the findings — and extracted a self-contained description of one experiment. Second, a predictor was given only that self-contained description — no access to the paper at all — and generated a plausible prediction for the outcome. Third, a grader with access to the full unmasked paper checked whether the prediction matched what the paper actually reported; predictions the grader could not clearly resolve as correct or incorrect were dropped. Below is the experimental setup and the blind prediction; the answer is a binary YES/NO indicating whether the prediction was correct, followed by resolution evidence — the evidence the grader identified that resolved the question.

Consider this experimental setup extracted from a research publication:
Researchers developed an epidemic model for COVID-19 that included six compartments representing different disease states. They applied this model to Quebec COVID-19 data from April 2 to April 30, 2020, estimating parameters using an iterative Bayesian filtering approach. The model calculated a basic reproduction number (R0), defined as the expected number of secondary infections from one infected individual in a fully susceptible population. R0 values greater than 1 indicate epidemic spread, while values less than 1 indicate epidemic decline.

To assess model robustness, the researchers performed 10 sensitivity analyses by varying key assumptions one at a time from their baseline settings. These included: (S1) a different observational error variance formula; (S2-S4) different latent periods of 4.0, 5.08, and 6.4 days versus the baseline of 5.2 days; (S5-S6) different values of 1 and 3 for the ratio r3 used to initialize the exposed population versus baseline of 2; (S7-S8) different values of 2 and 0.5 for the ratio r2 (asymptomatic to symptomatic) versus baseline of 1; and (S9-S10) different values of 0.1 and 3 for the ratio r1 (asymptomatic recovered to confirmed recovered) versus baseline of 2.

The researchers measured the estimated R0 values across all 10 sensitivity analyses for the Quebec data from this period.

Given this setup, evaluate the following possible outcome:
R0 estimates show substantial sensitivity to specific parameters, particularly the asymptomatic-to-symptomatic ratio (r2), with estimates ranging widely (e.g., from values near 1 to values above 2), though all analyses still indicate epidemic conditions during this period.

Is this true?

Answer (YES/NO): NO